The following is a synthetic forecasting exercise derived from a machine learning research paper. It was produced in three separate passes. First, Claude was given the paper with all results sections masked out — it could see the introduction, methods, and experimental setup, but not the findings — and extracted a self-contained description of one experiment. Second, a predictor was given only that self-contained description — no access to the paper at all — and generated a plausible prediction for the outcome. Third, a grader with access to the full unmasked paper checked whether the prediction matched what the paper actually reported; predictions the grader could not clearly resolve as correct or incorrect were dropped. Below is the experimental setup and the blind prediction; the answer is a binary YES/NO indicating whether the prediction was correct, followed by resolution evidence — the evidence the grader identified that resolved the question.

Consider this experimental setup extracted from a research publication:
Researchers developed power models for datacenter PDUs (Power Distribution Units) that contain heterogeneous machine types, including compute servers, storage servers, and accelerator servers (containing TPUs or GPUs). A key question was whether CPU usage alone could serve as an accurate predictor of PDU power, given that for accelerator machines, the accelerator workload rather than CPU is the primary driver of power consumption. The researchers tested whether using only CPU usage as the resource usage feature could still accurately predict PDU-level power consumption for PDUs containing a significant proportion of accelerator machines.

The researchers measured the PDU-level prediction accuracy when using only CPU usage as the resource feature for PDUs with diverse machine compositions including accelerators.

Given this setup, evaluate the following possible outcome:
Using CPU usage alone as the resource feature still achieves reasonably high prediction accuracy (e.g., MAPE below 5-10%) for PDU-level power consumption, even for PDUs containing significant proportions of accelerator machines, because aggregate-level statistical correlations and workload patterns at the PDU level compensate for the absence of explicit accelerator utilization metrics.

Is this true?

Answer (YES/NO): YES